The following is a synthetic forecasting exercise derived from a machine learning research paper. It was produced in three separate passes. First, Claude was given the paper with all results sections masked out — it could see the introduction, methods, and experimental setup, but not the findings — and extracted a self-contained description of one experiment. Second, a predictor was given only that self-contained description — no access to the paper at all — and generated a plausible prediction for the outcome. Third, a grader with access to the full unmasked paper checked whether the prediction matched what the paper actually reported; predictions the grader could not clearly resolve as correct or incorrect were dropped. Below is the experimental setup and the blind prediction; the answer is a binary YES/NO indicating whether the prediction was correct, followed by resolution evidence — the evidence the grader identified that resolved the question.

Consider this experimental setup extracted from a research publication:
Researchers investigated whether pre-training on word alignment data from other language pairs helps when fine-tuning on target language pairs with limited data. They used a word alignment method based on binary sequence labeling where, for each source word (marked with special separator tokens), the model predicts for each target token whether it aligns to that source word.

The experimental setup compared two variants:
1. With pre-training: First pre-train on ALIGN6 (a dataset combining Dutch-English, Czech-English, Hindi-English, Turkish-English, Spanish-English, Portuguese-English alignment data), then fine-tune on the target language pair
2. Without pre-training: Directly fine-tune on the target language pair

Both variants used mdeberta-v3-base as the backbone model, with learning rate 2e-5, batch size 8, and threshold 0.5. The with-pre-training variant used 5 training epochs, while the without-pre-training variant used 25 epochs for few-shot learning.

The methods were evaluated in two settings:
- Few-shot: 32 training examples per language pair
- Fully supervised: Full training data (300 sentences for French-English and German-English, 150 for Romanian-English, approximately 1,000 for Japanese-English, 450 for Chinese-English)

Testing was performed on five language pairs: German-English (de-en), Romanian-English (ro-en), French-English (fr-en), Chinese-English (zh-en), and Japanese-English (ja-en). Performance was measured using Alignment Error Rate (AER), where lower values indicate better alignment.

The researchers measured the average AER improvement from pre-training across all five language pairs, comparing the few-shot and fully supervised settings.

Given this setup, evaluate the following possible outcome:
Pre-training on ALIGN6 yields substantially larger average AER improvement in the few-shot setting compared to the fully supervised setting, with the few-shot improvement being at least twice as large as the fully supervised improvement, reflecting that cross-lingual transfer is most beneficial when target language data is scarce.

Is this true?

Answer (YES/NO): YES